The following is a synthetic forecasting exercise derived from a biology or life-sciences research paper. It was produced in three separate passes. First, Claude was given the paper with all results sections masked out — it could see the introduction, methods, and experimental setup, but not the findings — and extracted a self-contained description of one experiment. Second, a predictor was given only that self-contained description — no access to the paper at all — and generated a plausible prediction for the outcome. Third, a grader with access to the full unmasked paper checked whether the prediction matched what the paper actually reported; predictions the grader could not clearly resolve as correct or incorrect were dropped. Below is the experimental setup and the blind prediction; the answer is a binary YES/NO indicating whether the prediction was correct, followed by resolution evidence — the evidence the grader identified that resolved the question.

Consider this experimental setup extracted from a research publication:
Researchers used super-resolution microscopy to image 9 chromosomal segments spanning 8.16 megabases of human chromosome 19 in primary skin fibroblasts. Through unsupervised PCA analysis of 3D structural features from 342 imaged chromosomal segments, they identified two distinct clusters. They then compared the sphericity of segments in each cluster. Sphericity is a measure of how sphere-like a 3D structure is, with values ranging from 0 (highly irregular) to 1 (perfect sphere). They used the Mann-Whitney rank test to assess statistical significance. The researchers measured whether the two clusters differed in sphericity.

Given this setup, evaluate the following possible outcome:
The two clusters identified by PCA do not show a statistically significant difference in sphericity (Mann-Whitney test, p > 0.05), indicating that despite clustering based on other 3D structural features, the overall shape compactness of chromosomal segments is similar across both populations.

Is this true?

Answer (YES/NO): NO